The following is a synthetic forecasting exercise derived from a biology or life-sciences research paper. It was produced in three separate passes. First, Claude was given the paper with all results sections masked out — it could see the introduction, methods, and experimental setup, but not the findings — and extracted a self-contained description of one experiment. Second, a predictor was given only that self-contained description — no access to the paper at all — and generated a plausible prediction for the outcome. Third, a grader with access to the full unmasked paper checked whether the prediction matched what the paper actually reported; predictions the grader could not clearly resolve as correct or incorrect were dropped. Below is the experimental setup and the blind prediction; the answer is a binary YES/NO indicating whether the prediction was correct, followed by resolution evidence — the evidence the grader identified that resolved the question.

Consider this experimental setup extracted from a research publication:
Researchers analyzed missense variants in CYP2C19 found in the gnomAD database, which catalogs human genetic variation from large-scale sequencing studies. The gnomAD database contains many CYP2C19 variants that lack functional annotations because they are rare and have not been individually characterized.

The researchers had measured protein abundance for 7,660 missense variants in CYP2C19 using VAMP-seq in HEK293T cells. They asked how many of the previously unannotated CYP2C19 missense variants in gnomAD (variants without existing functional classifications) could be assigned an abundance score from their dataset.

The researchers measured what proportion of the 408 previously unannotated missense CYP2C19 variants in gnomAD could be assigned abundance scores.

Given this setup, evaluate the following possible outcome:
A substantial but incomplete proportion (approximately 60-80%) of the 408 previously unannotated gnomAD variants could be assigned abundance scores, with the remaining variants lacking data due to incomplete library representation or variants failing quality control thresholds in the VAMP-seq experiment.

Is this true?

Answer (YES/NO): NO